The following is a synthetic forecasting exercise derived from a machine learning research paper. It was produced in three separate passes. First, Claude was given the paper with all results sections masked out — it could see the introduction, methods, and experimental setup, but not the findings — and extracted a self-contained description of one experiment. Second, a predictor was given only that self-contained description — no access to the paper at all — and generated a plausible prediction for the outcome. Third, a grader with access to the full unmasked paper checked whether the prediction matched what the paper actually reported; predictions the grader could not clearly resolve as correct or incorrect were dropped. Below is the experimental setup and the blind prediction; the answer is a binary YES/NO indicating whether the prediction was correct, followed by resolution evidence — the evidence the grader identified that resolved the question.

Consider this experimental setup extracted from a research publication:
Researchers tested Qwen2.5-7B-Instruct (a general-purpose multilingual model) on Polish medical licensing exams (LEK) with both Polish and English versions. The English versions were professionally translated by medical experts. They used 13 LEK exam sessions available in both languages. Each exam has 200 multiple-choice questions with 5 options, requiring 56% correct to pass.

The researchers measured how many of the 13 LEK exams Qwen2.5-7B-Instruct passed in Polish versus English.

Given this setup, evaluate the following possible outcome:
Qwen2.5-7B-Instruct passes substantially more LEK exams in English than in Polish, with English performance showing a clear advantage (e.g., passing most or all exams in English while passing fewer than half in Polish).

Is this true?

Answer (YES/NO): YES